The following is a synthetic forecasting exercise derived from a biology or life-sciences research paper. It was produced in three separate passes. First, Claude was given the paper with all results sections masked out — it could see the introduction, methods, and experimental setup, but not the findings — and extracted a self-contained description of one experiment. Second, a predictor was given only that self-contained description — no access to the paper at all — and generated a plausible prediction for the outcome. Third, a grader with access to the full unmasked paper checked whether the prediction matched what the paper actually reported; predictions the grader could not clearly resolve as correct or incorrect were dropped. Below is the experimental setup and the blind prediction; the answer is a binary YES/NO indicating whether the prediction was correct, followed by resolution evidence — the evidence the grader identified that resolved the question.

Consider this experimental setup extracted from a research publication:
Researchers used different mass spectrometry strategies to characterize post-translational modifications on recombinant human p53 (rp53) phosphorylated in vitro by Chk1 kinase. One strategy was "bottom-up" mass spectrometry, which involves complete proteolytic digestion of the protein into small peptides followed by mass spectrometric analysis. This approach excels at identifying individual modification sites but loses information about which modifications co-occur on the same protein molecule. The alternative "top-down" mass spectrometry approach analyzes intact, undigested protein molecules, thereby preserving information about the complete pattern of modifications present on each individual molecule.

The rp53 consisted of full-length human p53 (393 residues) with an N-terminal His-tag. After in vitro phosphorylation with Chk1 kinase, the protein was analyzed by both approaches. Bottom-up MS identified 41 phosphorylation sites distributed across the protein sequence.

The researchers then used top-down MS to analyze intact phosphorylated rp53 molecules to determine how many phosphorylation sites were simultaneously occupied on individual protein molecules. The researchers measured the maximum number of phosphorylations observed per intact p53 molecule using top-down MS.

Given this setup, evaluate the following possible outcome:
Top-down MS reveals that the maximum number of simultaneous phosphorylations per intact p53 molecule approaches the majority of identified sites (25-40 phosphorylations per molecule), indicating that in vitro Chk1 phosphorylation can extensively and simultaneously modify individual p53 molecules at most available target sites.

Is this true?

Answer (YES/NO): NO